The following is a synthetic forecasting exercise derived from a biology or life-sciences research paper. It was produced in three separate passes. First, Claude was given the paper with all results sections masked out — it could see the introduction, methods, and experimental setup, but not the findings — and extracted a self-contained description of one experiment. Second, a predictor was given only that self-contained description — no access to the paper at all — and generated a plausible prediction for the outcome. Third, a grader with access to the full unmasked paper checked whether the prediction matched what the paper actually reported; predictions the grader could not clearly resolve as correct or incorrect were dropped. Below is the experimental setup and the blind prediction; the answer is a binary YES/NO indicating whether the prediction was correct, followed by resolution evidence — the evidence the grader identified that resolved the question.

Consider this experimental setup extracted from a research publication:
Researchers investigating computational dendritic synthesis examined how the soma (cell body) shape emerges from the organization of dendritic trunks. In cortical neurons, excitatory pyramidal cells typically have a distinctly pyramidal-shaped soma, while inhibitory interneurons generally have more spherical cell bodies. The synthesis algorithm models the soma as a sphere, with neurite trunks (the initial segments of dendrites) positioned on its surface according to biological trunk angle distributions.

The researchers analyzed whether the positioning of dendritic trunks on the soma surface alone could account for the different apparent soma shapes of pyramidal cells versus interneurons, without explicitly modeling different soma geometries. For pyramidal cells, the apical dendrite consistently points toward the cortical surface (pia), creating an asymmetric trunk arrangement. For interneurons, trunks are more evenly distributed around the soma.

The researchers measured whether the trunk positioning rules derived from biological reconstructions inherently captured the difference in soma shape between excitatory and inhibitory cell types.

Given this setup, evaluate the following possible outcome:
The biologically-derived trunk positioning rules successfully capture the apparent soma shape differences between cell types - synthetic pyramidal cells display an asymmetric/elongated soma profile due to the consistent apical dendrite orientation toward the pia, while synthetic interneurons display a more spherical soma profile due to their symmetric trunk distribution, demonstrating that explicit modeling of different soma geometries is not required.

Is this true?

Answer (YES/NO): YES